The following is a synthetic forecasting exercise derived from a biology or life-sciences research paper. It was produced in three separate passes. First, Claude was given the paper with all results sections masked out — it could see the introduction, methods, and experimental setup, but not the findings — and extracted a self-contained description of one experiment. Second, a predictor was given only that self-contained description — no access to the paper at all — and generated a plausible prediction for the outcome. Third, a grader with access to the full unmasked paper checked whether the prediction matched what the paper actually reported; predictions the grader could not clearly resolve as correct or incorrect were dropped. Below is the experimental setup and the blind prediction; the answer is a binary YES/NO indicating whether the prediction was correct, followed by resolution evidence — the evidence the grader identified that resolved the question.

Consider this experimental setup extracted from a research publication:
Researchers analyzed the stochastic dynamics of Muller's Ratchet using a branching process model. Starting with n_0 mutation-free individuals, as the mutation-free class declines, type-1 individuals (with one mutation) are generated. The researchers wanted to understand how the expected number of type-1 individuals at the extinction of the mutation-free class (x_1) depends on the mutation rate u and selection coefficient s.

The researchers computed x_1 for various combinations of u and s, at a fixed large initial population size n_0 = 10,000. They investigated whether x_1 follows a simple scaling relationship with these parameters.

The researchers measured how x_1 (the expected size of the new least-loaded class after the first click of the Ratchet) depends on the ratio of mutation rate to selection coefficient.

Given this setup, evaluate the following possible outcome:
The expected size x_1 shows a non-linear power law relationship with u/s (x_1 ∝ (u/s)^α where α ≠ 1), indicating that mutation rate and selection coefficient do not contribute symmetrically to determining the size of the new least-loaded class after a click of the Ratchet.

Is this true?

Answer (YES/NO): NO